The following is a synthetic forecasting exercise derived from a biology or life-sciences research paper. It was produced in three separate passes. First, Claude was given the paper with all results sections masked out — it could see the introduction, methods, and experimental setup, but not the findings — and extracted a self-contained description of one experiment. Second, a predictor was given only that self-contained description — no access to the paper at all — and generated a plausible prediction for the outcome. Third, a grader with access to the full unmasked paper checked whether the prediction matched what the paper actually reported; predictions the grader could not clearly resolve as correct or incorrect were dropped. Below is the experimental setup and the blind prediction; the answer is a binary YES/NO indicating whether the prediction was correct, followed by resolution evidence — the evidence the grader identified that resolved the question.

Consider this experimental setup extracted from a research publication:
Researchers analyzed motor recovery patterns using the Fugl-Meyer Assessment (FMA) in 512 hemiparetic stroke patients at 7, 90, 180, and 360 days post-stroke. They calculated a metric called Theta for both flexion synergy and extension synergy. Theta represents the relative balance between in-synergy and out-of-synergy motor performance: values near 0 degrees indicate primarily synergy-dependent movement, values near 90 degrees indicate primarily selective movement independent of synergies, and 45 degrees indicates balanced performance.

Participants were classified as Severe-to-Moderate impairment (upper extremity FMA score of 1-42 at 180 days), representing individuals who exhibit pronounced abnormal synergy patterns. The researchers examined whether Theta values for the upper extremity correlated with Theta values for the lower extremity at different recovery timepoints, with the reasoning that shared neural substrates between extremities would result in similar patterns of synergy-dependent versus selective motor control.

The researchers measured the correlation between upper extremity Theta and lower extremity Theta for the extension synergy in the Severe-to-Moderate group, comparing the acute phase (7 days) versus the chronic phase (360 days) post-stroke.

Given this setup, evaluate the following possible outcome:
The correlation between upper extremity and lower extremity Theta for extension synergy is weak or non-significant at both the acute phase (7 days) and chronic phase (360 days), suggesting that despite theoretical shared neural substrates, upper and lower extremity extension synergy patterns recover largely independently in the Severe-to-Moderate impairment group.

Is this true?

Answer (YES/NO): NO